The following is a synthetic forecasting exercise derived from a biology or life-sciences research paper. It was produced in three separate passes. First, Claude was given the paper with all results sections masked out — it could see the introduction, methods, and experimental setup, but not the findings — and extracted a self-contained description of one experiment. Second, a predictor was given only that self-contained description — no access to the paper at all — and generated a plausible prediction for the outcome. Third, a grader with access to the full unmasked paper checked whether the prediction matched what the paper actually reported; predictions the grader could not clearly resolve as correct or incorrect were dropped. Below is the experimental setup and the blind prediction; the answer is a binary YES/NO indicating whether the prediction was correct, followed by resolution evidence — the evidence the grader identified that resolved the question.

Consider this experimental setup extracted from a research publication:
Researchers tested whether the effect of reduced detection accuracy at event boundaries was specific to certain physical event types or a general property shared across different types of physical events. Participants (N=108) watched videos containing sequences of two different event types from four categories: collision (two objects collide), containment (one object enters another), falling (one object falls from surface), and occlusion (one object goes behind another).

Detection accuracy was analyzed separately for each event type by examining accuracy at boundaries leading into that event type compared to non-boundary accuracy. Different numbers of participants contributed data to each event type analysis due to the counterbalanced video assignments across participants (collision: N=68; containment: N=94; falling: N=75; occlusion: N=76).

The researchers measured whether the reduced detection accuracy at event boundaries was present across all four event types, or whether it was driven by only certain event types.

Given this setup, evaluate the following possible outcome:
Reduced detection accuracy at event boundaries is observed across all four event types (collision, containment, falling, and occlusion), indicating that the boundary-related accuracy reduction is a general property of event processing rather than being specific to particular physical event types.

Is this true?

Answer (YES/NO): YES